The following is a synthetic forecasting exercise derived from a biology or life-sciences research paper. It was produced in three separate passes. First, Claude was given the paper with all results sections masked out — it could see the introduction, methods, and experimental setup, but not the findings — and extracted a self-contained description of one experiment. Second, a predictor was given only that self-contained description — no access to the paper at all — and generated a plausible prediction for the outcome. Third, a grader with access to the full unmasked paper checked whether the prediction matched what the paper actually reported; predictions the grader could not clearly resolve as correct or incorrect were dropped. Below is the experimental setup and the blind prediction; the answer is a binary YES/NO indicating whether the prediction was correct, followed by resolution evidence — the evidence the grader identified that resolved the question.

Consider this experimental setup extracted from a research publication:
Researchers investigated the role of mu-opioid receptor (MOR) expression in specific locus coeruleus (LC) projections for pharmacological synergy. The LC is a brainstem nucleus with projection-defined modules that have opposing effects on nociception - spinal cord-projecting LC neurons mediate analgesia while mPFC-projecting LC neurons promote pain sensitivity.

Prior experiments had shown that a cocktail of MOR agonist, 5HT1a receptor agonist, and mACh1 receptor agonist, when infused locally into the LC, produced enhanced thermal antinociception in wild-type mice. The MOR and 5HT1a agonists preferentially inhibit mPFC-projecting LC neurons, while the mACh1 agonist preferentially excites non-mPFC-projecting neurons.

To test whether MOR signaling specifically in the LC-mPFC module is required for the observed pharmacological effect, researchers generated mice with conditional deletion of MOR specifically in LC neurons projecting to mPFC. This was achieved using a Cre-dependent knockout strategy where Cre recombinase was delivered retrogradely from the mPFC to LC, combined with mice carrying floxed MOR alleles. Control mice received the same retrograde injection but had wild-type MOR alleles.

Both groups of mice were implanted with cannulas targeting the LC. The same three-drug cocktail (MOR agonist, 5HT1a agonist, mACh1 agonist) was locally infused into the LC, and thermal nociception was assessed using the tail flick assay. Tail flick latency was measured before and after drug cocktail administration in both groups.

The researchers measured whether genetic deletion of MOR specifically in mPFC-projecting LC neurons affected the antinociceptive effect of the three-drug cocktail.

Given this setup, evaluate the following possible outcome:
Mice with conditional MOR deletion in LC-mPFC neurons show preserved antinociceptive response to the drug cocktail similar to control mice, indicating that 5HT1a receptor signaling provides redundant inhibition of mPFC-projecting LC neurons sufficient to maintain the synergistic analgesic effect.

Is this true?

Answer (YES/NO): NO